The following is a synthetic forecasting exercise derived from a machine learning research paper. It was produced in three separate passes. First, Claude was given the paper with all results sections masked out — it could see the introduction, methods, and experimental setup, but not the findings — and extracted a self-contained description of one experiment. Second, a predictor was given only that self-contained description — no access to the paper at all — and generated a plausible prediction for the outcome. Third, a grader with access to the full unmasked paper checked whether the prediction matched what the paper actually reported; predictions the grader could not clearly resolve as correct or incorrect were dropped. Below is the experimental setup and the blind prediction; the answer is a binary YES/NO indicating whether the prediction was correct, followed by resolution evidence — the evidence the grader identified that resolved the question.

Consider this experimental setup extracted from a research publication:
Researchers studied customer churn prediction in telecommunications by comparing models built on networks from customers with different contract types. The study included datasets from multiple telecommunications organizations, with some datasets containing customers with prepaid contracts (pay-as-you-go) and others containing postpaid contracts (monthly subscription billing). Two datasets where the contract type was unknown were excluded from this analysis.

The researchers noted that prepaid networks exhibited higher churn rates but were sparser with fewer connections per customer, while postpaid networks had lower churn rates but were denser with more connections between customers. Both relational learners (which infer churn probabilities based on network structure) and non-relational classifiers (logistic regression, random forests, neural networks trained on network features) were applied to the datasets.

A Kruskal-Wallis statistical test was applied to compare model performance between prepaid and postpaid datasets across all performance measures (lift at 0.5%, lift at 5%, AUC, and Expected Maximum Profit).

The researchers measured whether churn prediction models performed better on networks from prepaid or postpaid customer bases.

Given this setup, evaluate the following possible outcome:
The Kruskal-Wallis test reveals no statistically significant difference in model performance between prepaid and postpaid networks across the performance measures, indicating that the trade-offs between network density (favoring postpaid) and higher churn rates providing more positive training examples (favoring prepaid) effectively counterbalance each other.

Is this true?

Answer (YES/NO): NO